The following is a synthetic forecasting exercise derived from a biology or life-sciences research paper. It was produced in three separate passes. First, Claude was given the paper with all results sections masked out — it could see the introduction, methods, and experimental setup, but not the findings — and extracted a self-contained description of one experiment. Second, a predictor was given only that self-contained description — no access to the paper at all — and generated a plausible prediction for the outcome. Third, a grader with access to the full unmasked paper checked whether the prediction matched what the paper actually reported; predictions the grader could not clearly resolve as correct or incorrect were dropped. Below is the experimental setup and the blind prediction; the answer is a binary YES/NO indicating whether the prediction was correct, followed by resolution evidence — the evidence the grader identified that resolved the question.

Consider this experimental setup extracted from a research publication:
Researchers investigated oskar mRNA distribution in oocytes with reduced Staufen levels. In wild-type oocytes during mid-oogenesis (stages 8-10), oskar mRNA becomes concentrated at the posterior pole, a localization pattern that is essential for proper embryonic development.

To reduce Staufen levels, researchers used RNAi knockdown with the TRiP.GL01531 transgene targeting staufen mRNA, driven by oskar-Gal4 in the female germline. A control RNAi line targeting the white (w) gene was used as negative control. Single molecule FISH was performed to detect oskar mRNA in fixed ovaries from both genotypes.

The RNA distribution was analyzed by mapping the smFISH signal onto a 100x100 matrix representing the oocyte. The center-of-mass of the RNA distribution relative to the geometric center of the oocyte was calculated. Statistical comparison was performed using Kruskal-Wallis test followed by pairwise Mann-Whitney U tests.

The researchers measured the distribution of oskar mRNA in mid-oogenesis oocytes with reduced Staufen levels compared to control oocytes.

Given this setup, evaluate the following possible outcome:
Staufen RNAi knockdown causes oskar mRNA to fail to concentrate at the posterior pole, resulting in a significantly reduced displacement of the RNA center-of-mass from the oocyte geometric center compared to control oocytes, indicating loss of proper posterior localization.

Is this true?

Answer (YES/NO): NO